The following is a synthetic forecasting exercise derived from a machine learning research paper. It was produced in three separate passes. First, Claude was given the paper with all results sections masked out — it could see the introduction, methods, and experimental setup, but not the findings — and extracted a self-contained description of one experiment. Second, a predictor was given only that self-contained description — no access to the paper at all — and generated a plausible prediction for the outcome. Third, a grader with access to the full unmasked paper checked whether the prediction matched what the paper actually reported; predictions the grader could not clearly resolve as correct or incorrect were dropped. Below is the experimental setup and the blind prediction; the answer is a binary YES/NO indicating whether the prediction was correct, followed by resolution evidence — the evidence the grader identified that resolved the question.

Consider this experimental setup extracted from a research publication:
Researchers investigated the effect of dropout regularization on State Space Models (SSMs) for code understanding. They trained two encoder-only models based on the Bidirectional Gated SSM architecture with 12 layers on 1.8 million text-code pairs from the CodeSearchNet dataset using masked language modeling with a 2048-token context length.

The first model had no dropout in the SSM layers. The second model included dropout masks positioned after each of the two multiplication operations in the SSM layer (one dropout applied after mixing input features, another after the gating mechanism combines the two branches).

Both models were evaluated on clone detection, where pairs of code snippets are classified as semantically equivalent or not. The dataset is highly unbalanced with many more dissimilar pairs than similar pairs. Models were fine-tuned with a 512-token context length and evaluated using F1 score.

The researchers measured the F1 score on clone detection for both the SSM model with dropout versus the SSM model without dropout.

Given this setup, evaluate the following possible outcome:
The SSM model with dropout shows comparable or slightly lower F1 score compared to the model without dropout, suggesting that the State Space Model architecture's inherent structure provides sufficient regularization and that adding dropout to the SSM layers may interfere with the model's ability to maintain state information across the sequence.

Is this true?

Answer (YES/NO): YES